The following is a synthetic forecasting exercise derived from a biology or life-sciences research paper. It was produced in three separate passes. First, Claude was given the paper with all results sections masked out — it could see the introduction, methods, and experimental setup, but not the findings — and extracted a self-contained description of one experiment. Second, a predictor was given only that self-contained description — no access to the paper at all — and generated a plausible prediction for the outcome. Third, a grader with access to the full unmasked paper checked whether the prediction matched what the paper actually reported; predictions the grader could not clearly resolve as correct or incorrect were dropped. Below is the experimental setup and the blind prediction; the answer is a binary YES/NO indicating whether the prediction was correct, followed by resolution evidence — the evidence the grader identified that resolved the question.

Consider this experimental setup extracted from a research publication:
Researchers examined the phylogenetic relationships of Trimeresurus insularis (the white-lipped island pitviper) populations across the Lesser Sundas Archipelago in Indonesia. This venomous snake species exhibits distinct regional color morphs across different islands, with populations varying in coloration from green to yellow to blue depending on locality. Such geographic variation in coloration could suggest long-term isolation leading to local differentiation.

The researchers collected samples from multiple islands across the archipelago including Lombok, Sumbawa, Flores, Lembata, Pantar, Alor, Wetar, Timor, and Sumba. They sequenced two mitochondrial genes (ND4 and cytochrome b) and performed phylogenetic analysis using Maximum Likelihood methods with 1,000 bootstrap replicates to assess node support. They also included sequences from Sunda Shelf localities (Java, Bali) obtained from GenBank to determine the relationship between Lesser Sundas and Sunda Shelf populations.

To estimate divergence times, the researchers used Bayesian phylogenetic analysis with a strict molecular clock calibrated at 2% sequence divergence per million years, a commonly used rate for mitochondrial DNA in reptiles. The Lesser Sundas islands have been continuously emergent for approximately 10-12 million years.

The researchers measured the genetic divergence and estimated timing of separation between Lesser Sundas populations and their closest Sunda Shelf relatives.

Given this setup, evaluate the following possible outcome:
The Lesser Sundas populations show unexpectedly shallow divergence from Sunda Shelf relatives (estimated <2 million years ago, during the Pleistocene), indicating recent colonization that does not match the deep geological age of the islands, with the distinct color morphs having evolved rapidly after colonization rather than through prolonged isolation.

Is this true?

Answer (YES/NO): YES